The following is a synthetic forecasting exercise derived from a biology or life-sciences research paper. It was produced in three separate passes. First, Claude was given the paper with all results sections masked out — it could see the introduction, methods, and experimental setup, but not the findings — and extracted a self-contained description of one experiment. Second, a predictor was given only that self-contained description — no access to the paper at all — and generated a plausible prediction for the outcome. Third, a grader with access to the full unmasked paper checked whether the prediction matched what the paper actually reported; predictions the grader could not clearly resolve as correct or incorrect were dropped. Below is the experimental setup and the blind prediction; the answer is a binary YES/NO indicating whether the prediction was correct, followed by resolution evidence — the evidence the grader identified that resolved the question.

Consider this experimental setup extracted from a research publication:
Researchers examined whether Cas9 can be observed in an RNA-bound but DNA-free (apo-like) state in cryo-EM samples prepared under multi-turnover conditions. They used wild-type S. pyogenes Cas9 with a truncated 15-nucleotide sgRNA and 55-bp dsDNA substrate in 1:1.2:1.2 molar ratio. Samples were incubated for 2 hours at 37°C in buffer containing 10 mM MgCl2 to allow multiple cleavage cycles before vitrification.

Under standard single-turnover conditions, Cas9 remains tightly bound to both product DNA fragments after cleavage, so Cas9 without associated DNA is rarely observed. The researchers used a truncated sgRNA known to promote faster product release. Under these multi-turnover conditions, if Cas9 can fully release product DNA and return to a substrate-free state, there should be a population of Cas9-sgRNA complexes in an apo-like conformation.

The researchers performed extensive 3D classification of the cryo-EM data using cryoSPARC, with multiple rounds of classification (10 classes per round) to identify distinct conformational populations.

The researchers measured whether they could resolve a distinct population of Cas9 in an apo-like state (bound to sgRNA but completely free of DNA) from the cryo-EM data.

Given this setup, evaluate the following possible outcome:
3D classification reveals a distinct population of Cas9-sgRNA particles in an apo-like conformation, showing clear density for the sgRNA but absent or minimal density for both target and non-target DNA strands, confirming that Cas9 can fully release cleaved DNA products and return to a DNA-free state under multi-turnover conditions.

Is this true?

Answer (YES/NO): NO